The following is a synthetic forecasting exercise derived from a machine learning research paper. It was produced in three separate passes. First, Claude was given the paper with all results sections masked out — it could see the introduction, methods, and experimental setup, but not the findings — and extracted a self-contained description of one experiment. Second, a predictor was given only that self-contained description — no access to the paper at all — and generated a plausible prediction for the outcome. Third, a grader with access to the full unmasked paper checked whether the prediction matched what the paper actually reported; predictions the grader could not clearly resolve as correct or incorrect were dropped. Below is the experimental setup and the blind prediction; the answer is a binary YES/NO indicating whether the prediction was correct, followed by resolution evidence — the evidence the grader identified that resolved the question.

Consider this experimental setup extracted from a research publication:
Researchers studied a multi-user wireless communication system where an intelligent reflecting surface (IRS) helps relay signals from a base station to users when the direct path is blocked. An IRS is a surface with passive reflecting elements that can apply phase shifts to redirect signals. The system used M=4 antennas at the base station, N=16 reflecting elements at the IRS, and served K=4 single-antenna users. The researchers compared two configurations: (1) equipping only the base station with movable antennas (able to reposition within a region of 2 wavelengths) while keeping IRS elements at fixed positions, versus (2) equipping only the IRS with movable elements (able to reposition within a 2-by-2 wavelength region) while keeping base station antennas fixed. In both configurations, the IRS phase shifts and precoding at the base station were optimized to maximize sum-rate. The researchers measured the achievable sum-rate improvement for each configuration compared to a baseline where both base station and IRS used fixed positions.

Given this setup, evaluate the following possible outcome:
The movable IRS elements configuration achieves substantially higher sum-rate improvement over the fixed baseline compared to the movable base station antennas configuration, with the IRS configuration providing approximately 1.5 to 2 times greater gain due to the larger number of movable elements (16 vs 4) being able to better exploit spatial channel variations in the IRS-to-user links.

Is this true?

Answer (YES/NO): NO